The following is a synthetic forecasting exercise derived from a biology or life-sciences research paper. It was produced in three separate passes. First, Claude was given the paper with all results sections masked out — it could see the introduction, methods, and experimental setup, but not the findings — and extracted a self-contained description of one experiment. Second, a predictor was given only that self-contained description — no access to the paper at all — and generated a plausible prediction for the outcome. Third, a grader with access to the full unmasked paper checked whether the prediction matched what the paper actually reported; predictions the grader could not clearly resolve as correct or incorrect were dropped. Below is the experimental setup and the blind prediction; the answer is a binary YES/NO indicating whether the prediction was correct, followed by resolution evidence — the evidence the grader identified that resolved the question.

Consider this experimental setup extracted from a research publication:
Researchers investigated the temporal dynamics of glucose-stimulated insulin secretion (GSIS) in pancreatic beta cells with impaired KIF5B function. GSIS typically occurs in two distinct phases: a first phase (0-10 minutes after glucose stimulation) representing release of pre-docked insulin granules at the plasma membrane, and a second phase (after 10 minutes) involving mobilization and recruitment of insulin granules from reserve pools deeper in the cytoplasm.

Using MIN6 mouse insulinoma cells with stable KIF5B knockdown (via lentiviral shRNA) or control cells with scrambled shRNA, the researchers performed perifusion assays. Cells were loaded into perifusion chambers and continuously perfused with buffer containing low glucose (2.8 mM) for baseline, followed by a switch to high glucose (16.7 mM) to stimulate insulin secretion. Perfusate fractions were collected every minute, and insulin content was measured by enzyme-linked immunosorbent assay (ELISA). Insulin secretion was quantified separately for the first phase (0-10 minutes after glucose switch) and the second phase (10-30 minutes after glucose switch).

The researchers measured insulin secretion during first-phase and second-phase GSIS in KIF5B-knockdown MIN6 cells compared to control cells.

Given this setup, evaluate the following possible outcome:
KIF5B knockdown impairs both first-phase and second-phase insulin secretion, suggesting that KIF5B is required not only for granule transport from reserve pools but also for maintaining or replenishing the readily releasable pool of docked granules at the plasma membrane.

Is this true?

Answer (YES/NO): YES